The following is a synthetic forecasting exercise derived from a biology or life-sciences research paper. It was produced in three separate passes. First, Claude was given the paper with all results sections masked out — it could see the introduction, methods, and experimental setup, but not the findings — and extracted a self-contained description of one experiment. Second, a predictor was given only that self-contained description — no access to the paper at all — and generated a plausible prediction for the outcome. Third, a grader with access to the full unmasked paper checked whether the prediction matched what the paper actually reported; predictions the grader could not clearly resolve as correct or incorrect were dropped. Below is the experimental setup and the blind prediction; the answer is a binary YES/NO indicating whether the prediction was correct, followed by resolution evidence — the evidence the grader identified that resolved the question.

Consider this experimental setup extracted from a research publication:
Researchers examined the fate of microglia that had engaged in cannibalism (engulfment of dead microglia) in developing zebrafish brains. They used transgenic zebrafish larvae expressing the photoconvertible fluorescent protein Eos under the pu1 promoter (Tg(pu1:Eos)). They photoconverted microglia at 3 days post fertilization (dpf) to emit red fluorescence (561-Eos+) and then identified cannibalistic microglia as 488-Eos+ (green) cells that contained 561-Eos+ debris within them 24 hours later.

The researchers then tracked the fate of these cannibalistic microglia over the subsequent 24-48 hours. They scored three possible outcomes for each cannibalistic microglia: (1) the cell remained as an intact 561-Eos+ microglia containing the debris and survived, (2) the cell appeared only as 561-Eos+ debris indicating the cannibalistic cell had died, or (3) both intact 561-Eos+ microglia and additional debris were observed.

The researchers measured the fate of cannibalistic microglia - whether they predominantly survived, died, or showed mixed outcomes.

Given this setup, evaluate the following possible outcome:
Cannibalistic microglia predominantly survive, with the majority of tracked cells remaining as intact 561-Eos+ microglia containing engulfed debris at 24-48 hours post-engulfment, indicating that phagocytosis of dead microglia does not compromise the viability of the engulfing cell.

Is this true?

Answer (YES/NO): NO